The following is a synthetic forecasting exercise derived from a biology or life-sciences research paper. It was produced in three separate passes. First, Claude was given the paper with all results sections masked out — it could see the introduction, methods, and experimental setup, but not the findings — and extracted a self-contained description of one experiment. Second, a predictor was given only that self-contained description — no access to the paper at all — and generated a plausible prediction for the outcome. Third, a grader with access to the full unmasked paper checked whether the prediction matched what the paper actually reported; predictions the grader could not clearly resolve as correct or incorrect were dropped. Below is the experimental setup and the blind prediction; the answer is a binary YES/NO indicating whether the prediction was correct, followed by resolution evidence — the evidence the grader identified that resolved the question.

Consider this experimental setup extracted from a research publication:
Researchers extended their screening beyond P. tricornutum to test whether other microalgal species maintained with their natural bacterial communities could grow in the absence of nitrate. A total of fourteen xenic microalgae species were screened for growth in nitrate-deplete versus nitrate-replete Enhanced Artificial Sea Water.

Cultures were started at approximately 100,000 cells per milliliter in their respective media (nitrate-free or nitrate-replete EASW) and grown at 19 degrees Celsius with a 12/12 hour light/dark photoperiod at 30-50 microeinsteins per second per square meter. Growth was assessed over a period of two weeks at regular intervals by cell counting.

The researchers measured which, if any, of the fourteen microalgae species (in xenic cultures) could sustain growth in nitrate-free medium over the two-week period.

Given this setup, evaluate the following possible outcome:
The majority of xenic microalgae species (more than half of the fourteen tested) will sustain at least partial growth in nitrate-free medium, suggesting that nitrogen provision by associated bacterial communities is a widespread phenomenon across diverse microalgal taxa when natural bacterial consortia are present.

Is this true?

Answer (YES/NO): NO